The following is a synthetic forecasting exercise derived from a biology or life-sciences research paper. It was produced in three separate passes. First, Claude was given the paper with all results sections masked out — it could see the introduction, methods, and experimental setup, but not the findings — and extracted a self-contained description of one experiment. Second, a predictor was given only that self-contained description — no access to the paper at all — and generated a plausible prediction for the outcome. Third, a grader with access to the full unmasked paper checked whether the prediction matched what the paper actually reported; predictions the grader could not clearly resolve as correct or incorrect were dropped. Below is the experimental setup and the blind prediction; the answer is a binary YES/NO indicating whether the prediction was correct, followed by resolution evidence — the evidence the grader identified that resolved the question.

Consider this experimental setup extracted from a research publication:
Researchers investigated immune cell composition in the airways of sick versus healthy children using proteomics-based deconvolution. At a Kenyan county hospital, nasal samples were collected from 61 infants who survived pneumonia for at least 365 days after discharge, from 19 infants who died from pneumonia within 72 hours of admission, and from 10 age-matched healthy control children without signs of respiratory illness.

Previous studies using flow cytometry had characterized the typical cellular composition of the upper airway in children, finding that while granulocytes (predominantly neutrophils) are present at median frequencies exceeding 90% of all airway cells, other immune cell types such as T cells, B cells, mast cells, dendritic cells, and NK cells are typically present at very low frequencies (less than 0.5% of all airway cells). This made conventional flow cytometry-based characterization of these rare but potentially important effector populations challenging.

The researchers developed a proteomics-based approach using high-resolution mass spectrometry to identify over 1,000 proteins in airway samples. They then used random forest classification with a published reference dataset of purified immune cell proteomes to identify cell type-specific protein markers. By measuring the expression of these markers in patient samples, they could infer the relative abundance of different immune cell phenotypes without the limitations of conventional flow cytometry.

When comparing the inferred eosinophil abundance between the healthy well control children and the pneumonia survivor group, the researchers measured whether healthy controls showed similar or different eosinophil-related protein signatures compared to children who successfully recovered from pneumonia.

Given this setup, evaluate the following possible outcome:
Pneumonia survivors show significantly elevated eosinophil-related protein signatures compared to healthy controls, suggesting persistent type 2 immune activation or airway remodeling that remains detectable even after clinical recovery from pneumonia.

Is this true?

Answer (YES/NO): NO